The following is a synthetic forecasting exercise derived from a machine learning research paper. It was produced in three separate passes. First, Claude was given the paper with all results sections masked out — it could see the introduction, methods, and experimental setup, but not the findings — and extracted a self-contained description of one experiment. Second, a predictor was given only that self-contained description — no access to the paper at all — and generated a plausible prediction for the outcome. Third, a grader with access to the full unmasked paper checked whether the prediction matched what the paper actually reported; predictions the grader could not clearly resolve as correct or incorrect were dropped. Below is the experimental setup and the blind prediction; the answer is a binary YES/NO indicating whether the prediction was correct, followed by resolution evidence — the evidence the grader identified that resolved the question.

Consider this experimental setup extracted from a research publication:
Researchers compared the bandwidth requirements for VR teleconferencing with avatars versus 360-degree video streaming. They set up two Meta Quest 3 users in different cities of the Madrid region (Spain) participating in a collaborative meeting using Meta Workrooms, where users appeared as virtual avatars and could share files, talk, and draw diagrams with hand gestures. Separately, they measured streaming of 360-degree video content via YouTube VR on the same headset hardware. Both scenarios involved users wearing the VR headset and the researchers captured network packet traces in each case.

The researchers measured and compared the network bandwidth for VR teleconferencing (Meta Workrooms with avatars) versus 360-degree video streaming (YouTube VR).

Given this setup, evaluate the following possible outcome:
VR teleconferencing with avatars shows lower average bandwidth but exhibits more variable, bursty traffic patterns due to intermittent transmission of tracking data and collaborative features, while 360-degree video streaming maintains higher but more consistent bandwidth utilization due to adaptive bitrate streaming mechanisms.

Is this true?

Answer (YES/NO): NO